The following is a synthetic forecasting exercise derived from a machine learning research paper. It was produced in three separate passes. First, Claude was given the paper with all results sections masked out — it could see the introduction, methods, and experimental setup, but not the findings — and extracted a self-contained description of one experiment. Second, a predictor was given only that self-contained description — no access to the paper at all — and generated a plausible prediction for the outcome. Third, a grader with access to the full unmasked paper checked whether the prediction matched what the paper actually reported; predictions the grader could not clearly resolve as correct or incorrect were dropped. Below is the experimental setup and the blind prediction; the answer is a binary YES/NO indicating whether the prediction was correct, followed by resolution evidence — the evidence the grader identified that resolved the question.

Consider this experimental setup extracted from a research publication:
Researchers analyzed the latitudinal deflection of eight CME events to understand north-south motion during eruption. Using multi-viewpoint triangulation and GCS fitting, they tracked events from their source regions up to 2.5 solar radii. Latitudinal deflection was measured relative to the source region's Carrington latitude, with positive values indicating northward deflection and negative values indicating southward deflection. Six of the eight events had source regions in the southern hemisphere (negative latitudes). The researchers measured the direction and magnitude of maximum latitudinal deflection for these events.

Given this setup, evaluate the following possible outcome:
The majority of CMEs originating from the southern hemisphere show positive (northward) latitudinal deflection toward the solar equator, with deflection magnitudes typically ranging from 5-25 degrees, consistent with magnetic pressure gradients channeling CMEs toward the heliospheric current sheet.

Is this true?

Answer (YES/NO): NO